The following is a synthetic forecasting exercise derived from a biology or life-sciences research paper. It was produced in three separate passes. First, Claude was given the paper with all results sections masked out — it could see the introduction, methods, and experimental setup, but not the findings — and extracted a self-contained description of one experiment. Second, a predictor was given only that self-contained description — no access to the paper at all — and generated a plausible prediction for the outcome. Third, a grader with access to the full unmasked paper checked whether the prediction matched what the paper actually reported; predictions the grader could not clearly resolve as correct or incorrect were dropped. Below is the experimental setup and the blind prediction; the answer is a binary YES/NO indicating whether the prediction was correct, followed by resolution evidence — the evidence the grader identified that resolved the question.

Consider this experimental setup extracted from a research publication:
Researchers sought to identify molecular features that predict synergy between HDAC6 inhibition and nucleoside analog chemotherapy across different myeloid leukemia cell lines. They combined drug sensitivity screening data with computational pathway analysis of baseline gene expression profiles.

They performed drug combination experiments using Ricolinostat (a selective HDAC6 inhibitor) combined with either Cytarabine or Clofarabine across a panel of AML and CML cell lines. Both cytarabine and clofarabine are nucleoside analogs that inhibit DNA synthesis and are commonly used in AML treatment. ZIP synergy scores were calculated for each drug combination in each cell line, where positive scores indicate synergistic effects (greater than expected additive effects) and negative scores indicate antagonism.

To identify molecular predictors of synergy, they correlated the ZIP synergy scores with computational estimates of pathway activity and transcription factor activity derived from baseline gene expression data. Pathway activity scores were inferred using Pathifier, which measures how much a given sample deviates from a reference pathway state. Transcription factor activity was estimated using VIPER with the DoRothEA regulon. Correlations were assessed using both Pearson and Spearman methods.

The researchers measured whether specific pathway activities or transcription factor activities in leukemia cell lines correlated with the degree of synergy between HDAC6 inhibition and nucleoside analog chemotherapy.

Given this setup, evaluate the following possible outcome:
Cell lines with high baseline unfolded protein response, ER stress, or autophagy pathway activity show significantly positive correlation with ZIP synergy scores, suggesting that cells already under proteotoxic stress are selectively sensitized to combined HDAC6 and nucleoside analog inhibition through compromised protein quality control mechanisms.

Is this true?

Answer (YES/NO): NO